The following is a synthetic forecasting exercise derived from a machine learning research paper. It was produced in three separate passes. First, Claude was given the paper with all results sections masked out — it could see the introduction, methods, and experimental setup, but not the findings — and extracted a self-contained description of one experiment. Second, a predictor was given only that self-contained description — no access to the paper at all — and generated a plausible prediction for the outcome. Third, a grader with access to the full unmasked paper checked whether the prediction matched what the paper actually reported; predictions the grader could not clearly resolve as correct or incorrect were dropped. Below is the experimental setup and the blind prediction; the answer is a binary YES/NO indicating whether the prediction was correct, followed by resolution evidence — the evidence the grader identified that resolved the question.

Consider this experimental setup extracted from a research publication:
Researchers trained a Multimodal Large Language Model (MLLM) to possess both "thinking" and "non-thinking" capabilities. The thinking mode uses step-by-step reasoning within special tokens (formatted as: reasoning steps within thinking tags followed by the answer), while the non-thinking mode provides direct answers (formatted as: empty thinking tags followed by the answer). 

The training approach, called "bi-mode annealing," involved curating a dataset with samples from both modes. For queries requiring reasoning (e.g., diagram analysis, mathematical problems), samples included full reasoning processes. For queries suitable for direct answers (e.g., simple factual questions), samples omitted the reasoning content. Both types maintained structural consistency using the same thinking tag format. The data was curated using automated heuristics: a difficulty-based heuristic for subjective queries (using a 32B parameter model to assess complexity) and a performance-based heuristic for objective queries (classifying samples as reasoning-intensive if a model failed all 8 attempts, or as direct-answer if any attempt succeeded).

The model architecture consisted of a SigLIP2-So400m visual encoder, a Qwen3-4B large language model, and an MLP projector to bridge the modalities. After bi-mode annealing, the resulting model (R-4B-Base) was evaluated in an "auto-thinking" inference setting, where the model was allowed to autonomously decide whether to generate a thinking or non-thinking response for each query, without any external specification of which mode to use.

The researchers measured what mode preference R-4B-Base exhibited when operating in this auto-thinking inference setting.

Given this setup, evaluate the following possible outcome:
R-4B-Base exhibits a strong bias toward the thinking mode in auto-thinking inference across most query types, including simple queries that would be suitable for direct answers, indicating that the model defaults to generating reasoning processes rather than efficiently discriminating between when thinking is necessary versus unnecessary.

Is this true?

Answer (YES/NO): NO